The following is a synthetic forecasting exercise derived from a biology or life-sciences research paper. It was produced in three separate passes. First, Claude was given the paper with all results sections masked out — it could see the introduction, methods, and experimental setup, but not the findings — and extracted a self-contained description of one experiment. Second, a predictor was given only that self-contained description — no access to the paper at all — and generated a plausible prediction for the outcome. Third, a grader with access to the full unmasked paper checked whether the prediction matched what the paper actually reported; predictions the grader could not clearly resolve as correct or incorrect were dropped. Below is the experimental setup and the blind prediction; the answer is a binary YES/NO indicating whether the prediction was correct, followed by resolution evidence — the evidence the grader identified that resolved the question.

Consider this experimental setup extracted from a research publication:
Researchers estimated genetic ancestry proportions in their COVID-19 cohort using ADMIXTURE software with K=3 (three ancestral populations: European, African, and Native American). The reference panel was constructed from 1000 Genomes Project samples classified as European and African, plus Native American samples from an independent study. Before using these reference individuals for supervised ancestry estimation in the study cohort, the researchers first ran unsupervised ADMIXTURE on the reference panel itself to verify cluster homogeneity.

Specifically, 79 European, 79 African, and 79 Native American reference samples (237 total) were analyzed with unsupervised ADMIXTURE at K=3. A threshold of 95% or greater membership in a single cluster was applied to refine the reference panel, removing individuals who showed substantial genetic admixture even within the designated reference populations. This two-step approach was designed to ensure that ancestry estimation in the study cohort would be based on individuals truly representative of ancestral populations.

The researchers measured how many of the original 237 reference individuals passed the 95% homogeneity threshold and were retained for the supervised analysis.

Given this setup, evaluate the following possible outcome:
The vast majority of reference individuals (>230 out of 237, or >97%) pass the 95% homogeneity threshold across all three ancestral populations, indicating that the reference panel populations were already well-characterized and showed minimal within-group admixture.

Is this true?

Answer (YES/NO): NO